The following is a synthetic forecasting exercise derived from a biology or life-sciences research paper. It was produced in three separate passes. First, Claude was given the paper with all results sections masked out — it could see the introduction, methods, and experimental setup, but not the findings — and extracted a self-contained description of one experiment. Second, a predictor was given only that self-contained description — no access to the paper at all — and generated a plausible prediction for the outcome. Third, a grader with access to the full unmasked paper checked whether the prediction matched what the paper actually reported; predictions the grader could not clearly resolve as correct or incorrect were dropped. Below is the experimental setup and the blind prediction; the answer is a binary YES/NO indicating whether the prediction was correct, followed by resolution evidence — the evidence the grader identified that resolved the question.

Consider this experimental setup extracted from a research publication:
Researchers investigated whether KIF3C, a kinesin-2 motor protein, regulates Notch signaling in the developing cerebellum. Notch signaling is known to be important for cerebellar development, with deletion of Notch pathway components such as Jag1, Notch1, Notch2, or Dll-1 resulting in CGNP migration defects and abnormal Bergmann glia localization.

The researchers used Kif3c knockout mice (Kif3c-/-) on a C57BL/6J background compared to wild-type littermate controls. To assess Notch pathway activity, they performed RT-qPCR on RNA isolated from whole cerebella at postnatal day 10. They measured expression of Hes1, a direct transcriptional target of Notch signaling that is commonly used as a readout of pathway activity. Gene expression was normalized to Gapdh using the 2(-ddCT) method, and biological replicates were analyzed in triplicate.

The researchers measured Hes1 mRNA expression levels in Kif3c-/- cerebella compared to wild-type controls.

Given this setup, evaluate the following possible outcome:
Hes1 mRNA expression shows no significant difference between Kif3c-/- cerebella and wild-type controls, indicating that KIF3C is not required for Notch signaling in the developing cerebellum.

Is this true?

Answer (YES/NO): NO